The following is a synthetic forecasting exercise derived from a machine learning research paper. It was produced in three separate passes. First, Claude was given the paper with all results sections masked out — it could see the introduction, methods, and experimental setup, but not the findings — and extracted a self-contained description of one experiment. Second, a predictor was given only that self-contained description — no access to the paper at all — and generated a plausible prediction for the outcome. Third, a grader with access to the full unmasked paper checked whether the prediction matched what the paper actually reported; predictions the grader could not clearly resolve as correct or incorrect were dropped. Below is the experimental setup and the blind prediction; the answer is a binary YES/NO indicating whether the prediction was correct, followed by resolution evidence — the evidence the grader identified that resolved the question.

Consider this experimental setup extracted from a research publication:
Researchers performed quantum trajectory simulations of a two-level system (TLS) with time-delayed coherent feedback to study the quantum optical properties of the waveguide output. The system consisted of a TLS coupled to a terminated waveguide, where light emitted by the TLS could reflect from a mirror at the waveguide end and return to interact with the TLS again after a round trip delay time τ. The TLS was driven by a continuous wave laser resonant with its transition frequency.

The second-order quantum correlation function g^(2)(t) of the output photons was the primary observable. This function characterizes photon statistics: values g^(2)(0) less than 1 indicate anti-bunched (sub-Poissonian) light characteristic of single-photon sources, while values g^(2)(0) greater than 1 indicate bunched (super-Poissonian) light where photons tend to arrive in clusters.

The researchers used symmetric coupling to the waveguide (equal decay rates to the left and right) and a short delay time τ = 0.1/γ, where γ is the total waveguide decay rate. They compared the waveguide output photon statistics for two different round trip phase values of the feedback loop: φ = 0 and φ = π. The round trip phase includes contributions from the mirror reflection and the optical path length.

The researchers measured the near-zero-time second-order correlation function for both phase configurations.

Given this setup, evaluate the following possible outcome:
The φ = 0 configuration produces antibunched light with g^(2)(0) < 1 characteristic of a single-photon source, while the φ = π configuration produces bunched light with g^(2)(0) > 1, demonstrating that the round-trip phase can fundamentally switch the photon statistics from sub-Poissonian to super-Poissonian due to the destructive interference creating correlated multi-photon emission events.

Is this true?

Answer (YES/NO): YES